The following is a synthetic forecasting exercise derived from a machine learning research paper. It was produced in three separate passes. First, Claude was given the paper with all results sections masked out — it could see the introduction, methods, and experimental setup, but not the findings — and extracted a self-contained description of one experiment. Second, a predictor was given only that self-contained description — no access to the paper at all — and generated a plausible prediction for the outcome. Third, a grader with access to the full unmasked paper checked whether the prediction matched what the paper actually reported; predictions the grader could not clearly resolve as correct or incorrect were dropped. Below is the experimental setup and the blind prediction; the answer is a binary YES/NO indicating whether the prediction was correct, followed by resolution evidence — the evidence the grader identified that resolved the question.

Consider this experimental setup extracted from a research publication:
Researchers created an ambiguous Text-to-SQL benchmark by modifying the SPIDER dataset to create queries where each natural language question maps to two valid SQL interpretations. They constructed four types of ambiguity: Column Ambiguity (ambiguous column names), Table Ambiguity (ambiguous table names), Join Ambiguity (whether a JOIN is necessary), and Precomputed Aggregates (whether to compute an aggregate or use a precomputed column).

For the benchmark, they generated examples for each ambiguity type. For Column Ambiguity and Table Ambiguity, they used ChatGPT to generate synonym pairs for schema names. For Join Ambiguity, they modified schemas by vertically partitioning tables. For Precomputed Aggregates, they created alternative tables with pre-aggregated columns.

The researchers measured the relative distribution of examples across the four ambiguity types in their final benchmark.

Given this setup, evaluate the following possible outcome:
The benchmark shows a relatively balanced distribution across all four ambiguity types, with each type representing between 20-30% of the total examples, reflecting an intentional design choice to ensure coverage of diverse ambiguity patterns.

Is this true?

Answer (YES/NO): NO